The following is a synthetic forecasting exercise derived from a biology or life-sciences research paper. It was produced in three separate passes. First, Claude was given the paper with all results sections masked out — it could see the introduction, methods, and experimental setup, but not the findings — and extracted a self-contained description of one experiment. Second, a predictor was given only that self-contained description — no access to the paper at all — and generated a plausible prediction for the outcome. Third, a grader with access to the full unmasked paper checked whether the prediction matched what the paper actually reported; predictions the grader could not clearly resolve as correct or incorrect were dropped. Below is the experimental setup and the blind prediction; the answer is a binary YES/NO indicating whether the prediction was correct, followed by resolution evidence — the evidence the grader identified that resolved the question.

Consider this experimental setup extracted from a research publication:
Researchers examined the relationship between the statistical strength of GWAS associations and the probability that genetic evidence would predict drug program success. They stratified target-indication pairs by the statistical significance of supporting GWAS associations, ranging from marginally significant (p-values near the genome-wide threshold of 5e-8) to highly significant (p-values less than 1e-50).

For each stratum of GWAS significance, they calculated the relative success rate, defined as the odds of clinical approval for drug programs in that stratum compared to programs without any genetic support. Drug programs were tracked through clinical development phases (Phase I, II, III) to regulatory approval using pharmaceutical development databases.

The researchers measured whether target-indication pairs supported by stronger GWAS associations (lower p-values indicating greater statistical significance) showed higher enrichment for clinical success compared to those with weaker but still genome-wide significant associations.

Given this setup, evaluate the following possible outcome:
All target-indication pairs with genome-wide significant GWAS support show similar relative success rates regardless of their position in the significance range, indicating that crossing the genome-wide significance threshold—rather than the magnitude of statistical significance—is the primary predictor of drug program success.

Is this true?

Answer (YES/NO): NO